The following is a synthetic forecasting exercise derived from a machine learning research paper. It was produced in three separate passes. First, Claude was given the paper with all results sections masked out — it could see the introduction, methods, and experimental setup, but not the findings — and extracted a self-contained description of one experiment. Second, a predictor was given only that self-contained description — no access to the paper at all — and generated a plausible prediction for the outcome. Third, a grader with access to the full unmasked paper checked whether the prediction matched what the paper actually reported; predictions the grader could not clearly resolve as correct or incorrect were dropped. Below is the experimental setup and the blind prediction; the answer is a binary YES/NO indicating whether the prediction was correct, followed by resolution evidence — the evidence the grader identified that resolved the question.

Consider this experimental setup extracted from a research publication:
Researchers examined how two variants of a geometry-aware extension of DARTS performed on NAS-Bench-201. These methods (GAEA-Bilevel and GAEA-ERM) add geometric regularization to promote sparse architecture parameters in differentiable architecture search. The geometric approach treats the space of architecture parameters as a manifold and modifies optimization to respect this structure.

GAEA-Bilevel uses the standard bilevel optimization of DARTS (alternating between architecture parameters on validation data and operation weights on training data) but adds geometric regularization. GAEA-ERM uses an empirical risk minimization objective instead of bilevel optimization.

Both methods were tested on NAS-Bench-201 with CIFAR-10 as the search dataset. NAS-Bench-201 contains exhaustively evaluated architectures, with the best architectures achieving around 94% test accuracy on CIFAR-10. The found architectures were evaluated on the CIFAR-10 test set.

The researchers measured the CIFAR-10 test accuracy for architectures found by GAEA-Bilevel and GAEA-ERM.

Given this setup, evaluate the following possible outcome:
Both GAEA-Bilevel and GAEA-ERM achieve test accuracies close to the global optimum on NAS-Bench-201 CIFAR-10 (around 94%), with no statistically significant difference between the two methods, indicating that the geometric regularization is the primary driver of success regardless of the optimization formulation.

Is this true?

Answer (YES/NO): NO